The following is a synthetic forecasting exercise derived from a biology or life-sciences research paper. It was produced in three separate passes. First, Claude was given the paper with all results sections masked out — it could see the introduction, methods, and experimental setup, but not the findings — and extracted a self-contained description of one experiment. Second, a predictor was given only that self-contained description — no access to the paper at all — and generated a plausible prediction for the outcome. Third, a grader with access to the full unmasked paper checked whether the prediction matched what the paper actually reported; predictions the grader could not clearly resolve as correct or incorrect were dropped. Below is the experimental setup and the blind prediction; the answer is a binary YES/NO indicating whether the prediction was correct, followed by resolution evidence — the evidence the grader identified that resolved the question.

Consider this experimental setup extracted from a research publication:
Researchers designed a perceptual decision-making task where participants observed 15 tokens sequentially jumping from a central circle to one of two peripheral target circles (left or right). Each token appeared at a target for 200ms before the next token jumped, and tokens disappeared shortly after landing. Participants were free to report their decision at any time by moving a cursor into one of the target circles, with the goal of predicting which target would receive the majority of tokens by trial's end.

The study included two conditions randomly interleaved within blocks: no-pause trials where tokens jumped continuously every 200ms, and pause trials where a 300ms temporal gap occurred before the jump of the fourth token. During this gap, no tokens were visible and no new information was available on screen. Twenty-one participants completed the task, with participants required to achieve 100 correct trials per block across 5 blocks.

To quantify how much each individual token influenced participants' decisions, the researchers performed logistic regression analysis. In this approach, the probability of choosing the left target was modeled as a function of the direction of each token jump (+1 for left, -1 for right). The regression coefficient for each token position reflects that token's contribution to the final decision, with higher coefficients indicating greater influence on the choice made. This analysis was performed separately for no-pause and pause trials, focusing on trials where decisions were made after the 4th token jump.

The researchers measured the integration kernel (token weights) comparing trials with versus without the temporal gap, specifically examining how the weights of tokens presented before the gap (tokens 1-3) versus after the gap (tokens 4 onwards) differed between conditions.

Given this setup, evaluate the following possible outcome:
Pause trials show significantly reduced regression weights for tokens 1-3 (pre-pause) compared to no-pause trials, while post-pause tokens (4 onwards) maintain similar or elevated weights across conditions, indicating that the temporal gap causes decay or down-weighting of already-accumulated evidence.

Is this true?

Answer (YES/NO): NO